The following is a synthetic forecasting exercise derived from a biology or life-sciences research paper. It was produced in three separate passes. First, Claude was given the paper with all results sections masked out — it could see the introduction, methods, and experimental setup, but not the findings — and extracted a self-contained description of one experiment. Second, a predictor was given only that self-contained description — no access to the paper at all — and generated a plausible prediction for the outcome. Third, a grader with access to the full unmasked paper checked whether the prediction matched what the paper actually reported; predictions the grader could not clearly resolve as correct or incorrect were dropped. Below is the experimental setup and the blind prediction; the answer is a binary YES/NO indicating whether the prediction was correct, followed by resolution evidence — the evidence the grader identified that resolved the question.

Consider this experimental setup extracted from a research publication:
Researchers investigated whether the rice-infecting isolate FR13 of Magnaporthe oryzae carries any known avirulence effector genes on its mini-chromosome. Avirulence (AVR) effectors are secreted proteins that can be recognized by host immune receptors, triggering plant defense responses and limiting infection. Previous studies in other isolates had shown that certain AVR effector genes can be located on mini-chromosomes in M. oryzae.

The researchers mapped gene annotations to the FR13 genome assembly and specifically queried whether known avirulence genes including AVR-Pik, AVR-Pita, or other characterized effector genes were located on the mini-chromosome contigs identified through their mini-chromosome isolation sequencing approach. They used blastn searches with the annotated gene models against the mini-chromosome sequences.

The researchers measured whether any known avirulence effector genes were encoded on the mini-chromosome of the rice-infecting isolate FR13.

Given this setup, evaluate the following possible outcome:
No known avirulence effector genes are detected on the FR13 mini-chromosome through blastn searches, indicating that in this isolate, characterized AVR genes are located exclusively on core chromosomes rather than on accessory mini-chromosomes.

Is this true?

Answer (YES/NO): NO